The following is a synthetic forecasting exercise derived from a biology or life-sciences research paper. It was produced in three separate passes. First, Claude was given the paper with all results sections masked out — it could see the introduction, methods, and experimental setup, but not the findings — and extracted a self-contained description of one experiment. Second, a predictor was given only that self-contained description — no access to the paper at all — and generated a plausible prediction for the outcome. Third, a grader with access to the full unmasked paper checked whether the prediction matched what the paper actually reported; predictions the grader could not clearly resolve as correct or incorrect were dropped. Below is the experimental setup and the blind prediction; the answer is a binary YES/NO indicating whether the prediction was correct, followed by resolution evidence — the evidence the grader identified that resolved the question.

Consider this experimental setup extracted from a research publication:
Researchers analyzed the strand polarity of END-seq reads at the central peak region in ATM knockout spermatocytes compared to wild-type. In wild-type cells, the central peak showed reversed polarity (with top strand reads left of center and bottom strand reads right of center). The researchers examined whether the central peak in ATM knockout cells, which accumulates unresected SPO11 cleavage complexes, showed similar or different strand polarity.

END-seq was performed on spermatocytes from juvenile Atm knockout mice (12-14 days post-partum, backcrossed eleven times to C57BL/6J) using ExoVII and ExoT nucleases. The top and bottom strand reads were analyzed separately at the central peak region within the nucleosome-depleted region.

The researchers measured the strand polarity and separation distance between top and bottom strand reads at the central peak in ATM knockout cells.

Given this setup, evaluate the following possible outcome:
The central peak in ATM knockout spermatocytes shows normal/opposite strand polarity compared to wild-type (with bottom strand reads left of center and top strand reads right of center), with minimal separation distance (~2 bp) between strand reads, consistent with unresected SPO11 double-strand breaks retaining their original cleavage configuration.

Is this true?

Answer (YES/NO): NO